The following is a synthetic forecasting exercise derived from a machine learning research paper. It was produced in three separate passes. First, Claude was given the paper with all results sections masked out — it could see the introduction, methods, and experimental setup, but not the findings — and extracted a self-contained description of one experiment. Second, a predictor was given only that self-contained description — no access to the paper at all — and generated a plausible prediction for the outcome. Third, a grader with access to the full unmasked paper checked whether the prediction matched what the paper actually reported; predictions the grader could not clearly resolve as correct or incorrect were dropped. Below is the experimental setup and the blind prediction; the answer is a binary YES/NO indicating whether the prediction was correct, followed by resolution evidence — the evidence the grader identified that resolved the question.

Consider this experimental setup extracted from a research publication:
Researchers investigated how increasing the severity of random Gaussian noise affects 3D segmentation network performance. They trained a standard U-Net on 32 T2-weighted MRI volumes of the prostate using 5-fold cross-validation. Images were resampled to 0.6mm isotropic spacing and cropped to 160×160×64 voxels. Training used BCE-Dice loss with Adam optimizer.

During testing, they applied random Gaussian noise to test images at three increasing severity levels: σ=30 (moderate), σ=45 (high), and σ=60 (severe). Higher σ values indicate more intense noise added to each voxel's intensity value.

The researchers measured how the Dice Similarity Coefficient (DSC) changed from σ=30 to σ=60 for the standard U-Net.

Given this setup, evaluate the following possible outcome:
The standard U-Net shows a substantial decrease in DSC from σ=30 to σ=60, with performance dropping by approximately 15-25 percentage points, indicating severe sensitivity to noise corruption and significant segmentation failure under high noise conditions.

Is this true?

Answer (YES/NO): NO